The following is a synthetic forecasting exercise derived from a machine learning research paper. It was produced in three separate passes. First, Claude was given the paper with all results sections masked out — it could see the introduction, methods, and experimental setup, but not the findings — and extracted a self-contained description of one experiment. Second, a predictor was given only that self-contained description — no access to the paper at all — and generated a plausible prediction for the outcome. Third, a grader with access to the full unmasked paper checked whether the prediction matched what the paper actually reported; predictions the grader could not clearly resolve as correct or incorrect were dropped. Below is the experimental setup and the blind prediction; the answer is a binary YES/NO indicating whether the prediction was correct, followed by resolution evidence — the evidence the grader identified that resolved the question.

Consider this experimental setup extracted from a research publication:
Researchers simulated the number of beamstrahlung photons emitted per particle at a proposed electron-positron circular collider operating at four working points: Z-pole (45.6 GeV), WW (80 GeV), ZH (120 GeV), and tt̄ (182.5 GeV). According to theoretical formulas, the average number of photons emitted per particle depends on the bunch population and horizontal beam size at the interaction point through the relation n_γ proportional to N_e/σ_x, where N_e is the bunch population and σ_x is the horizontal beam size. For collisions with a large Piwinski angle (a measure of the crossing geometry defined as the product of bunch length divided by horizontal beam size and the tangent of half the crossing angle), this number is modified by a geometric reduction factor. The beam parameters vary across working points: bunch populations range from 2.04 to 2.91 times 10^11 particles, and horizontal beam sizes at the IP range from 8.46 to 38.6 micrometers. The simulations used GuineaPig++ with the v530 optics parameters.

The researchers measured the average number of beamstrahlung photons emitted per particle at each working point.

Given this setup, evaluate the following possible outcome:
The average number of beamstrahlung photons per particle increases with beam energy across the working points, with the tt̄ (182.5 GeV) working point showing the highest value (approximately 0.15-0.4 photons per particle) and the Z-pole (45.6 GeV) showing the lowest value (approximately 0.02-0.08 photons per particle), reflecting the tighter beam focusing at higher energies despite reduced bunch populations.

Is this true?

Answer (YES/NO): NO